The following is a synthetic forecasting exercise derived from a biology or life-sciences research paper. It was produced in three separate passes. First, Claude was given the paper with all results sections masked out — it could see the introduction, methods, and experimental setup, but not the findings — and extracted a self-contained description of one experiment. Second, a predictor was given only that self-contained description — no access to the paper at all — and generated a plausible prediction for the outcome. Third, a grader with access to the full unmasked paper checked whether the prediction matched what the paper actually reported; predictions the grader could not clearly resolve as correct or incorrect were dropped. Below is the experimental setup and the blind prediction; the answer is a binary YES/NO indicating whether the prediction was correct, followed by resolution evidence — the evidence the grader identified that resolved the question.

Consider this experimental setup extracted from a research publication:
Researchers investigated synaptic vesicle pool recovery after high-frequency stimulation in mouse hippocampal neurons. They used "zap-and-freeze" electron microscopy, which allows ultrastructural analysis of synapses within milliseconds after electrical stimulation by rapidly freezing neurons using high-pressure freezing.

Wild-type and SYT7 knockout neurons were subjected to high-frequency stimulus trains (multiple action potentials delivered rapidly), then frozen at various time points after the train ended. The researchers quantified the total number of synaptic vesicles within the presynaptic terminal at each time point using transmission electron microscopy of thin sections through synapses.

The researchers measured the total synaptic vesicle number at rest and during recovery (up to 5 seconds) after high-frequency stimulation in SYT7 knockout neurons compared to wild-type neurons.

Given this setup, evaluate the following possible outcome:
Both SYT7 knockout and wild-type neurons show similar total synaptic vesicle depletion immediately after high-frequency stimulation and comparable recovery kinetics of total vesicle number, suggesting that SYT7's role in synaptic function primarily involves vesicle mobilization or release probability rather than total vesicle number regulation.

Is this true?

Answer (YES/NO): NO